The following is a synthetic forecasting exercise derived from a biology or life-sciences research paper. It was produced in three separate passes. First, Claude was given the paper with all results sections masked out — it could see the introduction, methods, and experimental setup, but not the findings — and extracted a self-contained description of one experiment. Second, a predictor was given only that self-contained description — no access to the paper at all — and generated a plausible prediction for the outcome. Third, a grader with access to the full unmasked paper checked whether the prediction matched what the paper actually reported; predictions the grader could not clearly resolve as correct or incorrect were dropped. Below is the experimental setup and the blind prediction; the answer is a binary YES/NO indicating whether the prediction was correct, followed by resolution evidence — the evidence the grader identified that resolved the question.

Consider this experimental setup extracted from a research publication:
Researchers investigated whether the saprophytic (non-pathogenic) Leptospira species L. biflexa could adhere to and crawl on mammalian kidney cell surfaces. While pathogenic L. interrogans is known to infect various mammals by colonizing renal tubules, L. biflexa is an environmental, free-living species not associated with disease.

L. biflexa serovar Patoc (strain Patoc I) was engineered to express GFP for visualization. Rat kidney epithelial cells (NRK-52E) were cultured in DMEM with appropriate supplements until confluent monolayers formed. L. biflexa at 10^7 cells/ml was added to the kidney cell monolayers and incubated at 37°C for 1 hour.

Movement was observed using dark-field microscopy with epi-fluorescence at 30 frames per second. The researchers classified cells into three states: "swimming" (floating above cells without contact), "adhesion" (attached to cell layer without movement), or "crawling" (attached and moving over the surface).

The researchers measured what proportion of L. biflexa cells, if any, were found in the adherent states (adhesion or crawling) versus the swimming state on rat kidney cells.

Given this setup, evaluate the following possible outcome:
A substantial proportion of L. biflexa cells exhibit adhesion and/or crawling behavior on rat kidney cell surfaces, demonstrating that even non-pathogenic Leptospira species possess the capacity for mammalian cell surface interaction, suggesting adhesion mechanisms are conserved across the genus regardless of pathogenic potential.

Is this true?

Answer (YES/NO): NO